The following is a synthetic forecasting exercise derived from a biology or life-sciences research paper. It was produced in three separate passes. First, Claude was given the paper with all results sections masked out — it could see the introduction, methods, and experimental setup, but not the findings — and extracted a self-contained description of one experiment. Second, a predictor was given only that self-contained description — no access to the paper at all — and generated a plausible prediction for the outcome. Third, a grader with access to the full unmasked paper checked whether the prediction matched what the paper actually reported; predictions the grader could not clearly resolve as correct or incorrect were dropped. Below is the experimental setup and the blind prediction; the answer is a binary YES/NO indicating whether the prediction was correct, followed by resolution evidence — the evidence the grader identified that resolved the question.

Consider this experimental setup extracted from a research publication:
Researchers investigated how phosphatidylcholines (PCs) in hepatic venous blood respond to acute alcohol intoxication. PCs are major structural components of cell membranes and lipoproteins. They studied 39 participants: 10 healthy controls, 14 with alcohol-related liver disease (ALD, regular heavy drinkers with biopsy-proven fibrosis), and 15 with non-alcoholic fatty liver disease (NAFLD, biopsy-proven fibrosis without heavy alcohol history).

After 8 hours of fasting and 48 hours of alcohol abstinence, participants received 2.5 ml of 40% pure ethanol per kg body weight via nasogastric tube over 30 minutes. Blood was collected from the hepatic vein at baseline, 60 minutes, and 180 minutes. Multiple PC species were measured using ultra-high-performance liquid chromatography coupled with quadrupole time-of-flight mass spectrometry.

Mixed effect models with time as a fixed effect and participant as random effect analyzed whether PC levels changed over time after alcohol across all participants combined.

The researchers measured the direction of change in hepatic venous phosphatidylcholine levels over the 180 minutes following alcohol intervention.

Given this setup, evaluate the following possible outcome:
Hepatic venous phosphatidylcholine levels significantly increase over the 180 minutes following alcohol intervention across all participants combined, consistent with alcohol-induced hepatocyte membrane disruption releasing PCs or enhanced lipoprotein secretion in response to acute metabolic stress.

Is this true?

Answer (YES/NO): NO